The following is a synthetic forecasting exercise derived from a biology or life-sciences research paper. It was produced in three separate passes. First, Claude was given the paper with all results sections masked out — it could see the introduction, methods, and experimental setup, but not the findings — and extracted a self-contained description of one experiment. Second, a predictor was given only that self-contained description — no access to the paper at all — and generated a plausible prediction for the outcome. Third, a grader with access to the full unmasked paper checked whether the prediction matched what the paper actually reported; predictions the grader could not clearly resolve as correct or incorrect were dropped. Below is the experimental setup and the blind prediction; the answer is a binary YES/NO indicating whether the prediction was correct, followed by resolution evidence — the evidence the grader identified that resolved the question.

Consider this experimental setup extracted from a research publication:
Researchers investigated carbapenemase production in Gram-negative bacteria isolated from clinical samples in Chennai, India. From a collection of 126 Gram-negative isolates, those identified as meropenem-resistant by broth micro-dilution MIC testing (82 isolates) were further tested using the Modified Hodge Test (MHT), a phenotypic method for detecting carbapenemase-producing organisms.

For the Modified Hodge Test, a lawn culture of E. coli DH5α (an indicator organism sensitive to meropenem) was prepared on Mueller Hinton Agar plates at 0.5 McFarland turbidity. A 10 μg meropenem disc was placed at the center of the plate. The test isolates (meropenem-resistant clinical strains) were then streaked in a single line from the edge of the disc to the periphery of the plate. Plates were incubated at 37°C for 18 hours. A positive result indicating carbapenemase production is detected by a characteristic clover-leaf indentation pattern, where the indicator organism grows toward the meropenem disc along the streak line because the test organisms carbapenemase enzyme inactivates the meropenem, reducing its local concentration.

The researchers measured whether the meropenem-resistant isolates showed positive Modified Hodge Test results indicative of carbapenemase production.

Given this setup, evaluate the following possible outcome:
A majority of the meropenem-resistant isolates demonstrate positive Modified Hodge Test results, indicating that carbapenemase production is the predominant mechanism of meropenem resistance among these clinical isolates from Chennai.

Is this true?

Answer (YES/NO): NO